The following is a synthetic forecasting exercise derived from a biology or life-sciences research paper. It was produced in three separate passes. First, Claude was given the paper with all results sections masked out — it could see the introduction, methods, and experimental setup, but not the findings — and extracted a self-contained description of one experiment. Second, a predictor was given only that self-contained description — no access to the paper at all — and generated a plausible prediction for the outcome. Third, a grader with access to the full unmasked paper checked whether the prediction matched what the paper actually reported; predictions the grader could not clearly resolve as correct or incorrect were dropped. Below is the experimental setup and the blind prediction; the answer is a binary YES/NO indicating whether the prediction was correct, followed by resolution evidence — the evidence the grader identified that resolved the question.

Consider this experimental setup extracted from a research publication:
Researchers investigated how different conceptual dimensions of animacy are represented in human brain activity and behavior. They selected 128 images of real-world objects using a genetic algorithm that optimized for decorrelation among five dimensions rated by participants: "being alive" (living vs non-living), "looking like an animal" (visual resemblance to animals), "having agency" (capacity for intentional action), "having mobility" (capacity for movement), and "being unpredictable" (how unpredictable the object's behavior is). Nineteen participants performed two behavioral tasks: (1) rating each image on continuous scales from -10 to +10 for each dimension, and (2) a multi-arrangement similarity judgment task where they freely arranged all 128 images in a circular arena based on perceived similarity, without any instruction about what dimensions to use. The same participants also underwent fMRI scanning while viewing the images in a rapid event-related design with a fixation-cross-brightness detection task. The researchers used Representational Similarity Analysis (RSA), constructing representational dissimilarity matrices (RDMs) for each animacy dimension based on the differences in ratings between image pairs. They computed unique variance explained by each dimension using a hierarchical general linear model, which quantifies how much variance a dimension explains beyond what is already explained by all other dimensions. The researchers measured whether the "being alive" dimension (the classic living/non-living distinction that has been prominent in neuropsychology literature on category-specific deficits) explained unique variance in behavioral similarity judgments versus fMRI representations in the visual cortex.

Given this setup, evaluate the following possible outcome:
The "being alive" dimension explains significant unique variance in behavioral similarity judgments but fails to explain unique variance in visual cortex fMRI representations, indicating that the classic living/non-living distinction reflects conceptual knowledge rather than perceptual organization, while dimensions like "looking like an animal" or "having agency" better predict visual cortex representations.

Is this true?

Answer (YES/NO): YES